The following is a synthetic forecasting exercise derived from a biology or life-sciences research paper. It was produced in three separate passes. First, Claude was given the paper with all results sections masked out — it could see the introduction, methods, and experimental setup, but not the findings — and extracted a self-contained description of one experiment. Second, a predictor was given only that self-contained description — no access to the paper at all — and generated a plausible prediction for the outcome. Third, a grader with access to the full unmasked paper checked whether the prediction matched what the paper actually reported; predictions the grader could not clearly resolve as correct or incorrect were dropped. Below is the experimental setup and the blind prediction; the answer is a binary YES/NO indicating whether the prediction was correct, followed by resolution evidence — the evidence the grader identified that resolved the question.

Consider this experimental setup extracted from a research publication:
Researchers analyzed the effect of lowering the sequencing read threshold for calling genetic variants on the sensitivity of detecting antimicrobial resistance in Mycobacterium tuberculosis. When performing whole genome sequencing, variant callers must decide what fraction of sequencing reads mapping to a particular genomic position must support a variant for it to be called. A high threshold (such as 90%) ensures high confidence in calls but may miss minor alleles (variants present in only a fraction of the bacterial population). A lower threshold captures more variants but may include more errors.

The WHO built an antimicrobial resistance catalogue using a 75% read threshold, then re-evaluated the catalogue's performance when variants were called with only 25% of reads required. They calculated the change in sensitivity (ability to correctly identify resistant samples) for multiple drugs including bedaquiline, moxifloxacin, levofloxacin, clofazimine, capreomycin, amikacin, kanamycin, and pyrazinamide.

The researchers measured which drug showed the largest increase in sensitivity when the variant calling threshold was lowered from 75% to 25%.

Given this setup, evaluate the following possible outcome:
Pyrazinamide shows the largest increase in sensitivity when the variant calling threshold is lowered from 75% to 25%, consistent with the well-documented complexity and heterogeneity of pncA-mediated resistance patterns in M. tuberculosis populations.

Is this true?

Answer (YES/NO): NO